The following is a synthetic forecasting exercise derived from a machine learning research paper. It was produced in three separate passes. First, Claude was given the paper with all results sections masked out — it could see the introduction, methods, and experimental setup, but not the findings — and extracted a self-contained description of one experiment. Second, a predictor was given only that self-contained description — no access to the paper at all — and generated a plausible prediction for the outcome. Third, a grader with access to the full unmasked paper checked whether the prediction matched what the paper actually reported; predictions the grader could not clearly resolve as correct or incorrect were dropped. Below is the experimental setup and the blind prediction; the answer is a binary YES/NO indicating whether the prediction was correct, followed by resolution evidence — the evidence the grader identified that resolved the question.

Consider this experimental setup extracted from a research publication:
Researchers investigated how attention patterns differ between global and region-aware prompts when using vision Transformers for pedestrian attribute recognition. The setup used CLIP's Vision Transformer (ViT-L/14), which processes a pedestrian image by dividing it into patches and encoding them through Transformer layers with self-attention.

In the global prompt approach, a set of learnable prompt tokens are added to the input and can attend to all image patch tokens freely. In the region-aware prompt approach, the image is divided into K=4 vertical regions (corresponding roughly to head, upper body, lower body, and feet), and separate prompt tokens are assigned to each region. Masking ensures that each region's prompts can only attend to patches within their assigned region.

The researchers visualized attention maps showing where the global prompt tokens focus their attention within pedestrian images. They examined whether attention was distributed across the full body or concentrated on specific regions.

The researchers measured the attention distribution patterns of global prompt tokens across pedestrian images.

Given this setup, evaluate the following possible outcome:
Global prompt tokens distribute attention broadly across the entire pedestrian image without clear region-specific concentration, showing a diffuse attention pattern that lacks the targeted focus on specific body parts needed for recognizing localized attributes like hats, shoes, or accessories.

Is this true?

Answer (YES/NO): NO